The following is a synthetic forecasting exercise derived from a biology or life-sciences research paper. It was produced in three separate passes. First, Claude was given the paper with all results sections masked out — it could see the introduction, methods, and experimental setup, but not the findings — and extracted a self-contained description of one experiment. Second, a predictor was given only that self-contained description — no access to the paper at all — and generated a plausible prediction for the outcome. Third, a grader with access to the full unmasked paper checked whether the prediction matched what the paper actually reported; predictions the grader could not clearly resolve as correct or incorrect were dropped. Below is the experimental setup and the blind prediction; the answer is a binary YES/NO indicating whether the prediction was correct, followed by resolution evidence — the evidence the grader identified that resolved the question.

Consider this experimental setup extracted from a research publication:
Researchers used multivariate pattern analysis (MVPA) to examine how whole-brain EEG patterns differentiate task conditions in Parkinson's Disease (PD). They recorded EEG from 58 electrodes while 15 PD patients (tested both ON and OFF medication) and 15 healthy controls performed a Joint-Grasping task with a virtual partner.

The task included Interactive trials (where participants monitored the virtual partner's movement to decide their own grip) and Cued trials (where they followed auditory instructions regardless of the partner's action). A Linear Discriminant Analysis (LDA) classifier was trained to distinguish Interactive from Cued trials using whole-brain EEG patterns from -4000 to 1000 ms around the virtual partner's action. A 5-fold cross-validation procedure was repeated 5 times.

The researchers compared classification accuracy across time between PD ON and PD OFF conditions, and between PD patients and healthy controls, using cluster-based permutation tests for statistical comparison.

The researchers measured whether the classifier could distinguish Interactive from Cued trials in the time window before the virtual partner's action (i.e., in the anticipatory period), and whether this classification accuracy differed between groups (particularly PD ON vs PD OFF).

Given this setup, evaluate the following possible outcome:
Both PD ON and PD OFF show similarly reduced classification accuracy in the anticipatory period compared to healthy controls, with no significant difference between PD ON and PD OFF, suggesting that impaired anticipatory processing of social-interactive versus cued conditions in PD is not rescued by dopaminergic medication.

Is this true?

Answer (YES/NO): NO